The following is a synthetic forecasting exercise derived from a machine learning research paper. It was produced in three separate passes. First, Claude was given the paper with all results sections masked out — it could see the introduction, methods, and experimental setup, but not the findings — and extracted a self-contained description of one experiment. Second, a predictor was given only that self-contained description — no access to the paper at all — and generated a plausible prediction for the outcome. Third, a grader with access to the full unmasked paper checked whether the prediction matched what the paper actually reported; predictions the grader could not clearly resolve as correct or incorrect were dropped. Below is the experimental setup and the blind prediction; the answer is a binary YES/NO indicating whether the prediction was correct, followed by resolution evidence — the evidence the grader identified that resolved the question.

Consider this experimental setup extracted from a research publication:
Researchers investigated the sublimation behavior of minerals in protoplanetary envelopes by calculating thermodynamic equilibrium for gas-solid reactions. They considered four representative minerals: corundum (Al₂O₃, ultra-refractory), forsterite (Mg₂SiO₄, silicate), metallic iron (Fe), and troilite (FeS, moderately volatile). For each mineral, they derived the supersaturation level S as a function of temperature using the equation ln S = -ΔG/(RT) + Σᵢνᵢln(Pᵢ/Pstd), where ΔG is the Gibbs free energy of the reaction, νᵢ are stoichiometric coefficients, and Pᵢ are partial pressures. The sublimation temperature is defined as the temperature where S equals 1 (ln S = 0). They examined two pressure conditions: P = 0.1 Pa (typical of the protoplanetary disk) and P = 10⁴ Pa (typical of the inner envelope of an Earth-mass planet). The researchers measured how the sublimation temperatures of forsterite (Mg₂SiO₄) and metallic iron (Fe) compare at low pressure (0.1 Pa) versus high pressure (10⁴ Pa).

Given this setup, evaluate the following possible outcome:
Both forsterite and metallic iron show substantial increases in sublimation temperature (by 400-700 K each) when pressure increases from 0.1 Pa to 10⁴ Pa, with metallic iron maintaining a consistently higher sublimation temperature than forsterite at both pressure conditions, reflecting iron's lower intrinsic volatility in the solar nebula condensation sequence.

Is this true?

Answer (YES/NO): NO